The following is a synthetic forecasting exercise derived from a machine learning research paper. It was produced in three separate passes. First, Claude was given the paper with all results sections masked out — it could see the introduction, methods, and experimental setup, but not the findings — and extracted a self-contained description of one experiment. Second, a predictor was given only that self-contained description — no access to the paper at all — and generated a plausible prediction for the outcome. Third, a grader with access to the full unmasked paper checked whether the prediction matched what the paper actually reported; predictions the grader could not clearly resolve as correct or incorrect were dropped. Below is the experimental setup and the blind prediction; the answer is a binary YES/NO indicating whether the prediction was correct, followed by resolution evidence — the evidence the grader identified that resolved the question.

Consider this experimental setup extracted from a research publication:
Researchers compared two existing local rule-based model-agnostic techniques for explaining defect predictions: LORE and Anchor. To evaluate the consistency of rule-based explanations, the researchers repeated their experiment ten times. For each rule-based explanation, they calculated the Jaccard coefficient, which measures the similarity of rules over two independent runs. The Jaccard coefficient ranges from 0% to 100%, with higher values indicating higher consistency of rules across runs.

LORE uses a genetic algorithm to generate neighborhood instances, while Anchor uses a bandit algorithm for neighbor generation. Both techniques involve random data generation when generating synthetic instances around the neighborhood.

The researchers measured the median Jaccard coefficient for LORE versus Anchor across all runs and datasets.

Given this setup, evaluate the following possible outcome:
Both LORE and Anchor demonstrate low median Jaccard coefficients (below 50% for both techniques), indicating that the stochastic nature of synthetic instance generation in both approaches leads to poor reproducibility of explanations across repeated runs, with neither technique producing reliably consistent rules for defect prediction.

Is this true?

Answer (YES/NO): NO